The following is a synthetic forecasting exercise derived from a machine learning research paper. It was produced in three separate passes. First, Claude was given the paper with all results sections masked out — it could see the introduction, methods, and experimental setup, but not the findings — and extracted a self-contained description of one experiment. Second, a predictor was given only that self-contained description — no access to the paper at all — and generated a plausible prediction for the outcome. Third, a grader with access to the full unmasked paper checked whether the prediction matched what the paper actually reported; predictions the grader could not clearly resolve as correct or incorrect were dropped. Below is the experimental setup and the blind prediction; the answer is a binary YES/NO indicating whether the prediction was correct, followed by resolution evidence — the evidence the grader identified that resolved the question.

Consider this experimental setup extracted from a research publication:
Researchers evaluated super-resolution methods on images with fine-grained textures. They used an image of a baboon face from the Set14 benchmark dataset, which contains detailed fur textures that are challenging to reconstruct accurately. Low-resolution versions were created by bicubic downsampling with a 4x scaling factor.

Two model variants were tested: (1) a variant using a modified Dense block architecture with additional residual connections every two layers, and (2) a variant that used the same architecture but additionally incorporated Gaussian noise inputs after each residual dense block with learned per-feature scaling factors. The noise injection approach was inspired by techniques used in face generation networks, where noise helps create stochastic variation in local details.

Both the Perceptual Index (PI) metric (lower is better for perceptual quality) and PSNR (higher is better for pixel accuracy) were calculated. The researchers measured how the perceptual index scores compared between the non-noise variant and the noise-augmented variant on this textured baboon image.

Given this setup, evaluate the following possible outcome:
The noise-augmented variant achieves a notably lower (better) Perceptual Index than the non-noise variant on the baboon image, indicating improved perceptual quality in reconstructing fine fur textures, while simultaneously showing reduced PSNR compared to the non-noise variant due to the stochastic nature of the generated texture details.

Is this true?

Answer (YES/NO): NO